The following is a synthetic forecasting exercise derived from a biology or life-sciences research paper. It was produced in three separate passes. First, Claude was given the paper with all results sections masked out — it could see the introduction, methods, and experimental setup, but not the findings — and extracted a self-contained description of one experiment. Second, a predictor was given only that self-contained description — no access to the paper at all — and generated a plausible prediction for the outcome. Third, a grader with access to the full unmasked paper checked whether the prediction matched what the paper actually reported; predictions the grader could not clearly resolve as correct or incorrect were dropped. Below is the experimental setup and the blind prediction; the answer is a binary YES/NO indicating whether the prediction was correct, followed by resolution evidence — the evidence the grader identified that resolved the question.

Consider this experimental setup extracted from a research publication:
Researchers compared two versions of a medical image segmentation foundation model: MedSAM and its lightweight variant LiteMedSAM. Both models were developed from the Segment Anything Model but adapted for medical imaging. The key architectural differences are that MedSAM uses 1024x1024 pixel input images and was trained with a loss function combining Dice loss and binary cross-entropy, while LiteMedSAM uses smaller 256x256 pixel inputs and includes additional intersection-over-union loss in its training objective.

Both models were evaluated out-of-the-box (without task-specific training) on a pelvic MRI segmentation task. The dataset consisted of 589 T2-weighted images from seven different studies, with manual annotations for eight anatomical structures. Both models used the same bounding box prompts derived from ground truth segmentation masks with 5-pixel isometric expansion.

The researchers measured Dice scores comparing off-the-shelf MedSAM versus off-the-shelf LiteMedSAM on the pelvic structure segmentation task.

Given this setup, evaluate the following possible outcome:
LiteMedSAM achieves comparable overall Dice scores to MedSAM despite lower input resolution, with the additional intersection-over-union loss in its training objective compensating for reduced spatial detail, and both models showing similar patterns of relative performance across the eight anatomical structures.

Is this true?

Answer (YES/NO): NO